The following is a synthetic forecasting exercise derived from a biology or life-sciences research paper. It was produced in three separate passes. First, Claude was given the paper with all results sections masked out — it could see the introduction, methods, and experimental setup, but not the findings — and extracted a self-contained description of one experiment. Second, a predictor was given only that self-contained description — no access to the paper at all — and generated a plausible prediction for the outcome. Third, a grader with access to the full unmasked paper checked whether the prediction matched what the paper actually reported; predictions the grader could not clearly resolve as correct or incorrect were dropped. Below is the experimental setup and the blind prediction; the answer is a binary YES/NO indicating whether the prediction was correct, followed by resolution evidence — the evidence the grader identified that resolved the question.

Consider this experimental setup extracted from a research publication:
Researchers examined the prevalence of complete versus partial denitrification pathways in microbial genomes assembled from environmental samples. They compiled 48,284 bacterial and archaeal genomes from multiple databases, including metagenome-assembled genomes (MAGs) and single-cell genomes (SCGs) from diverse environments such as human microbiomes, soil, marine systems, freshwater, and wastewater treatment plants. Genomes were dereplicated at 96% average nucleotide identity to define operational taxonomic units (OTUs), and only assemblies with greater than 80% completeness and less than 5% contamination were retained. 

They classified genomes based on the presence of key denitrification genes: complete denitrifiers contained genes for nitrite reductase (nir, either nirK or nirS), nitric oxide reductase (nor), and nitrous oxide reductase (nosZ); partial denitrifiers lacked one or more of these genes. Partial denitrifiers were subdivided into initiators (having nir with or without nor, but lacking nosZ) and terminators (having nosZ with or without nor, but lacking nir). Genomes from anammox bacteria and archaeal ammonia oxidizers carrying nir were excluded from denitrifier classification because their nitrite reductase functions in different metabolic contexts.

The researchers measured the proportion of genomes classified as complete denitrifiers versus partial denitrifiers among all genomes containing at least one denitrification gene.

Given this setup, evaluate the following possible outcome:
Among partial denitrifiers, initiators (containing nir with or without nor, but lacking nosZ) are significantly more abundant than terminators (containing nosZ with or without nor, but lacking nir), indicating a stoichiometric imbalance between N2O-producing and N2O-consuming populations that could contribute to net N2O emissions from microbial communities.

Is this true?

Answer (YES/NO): YES